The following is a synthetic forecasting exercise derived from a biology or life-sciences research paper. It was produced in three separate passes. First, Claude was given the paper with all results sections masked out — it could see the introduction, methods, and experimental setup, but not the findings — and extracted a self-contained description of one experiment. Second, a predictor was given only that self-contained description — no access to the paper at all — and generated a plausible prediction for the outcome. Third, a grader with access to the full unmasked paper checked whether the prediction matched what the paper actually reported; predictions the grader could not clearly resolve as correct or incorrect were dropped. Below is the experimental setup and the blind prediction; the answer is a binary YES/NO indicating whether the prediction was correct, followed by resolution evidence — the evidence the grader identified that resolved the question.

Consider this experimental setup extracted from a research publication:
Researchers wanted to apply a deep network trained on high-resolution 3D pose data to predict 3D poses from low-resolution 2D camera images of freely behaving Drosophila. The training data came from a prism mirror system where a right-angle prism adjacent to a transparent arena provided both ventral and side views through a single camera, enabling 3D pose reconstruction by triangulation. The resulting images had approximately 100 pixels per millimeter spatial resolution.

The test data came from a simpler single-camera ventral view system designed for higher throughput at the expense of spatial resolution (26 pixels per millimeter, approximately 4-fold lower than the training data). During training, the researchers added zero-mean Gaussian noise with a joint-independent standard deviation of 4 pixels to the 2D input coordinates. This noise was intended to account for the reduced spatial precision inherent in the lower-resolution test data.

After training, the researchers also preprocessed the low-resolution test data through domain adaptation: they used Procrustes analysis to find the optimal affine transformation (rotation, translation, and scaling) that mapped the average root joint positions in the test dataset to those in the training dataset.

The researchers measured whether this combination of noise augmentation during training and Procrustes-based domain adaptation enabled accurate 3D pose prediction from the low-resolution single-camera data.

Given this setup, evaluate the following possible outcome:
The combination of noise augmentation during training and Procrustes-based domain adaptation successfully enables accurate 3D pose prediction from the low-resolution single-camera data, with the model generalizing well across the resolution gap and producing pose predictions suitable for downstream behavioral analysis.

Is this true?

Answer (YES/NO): YES